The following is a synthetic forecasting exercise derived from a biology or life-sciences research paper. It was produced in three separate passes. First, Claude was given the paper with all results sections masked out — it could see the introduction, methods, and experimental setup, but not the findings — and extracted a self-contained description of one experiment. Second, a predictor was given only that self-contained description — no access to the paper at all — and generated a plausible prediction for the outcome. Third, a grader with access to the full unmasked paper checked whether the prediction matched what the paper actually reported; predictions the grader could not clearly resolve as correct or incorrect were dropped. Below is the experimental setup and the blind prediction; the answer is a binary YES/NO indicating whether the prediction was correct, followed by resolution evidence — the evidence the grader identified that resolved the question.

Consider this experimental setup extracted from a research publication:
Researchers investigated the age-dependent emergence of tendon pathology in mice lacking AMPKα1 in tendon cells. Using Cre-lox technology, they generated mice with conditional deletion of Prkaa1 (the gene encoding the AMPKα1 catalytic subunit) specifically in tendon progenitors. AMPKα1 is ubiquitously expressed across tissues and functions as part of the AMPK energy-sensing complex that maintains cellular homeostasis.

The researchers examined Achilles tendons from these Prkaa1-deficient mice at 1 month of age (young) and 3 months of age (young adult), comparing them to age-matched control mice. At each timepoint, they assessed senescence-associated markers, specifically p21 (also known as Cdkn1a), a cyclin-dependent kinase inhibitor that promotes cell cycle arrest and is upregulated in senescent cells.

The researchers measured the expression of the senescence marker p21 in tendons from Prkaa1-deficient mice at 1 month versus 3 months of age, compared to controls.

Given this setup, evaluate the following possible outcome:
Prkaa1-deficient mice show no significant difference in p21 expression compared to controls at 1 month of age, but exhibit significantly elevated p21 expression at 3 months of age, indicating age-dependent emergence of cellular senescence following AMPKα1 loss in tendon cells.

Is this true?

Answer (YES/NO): NO